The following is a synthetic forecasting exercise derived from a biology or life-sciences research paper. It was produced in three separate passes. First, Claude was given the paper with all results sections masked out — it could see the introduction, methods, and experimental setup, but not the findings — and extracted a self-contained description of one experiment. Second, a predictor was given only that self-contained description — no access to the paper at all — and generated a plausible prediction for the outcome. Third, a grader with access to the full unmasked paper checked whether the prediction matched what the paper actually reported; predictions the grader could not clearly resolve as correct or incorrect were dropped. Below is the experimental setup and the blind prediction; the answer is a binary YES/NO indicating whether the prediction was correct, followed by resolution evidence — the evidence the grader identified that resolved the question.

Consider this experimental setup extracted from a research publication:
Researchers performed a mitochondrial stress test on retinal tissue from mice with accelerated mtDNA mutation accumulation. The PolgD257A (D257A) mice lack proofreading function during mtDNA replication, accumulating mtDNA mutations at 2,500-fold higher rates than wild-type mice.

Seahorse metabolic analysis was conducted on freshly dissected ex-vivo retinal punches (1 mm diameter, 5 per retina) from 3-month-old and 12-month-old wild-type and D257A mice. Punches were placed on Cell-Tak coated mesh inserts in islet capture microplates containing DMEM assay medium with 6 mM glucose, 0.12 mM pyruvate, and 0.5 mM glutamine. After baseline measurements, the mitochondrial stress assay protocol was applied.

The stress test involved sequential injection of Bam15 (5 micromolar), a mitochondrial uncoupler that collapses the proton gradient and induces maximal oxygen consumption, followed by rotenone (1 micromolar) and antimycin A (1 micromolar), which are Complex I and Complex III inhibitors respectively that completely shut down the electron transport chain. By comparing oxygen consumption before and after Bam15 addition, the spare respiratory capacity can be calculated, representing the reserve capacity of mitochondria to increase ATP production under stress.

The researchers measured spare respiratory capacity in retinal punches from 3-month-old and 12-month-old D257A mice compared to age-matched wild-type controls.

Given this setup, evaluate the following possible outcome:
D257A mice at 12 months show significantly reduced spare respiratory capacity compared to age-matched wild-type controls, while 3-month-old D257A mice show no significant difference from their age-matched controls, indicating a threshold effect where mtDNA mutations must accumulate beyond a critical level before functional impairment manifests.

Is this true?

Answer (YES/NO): NO